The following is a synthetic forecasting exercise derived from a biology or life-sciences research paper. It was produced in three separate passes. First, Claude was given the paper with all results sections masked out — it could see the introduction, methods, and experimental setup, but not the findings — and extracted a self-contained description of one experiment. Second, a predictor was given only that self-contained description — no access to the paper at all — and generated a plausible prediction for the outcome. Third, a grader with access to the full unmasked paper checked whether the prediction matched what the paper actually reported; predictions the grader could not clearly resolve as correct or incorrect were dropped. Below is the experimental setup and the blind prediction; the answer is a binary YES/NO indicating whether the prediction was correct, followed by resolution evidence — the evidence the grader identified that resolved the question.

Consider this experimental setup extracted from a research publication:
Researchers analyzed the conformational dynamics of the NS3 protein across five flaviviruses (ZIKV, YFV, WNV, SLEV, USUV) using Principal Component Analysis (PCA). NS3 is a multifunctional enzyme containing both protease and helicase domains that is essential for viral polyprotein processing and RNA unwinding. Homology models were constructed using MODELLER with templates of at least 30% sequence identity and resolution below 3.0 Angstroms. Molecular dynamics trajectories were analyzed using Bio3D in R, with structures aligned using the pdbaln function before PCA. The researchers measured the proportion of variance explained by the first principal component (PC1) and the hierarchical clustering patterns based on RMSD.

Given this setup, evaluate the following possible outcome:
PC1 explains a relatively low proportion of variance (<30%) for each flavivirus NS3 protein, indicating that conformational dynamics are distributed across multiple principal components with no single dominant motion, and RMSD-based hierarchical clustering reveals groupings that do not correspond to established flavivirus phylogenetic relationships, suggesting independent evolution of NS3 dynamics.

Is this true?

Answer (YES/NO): NO